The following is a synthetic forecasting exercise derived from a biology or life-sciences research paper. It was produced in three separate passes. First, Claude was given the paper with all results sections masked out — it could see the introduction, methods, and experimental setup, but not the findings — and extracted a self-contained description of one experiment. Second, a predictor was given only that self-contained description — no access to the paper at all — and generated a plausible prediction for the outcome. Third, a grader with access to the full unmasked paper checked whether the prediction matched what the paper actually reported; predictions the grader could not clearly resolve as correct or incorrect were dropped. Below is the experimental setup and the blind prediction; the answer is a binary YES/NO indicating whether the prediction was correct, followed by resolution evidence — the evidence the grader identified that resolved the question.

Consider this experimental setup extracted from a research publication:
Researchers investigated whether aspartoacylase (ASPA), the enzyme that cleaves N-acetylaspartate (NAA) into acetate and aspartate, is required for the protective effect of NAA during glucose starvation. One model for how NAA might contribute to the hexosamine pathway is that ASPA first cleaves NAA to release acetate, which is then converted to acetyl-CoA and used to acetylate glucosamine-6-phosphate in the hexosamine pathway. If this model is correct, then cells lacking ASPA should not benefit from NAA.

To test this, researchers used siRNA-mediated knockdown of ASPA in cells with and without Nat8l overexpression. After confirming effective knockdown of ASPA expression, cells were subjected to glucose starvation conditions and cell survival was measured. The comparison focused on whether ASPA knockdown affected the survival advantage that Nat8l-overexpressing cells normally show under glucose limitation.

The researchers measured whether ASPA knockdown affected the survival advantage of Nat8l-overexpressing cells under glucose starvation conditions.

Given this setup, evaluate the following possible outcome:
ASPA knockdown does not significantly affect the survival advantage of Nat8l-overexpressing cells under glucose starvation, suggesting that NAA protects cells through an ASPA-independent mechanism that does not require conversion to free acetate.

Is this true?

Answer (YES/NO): YES